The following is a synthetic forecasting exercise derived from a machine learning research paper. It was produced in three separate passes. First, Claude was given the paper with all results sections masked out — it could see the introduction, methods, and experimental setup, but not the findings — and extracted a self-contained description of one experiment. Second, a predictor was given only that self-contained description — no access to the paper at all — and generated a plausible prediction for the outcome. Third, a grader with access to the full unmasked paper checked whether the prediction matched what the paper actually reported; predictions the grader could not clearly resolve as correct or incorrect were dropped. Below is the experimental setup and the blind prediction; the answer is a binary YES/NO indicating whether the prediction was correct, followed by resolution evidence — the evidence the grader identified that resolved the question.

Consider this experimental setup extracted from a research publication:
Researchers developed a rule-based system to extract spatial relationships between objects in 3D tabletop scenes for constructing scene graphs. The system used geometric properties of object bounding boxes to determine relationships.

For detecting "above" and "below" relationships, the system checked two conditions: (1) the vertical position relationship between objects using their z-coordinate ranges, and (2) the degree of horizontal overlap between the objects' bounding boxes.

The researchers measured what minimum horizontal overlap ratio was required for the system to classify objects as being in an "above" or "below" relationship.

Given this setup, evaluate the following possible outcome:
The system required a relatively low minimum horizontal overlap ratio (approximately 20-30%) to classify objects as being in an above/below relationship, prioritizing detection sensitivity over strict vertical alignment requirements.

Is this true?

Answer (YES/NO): NO